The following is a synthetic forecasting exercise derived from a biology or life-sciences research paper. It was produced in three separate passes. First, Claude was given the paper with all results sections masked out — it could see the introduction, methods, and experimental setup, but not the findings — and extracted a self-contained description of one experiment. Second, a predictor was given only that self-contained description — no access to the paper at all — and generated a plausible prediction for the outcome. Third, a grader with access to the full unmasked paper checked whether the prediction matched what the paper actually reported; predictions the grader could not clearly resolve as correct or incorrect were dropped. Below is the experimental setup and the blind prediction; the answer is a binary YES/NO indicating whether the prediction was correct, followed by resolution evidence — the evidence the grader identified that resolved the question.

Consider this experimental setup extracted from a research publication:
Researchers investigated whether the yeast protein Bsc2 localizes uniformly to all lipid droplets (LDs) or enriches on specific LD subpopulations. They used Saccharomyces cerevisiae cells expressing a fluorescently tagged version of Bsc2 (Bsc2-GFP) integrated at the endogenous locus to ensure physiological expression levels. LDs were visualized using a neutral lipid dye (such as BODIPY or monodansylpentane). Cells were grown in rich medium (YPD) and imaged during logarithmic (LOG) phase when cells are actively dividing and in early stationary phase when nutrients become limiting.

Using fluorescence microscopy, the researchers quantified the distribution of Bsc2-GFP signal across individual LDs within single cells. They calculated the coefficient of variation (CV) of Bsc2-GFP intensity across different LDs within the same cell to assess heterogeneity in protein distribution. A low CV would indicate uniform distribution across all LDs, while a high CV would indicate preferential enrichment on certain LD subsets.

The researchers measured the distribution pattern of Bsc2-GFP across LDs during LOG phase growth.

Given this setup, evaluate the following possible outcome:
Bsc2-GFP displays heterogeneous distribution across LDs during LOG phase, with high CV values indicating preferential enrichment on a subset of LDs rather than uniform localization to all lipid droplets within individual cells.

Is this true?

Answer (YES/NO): YES